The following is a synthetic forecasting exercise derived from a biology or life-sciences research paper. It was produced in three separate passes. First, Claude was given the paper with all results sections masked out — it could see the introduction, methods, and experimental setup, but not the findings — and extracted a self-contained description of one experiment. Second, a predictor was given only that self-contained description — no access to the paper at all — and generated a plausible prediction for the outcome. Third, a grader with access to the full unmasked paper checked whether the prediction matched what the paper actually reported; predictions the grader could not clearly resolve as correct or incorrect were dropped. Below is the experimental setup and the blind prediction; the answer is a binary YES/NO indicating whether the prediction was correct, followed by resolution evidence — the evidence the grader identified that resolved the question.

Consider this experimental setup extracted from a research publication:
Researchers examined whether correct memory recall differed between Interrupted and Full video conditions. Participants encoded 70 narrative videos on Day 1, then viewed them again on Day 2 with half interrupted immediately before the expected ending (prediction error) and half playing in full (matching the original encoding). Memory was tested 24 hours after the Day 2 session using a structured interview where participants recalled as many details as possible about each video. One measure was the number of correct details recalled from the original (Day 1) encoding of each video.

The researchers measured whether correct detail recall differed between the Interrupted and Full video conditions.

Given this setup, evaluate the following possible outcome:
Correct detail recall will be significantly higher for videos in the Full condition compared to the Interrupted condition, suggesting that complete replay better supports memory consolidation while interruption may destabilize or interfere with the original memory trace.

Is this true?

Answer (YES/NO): NO